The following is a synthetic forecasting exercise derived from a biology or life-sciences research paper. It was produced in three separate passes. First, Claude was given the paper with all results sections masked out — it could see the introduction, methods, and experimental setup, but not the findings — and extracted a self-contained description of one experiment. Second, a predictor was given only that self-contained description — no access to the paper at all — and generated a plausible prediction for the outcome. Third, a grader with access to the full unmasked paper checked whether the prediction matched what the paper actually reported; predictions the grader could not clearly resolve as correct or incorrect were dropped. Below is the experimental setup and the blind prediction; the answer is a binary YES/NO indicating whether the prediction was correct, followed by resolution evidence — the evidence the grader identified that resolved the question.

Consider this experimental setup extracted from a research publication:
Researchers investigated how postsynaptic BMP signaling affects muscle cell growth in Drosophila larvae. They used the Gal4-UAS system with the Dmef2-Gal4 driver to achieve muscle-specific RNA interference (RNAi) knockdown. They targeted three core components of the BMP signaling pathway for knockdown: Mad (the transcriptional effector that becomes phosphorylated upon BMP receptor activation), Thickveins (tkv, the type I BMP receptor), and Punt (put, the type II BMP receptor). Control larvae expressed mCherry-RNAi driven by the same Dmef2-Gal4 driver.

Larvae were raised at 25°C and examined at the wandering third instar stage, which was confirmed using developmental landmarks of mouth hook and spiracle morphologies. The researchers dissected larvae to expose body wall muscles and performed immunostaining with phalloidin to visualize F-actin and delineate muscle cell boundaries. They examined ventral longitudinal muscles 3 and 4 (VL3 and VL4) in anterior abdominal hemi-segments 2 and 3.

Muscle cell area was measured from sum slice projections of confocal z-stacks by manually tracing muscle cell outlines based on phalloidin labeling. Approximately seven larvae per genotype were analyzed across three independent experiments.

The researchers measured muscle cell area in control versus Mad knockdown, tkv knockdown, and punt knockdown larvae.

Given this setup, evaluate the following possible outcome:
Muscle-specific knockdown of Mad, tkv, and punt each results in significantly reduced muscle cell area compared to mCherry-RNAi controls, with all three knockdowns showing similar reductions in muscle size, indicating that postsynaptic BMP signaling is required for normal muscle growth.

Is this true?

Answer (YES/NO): NO